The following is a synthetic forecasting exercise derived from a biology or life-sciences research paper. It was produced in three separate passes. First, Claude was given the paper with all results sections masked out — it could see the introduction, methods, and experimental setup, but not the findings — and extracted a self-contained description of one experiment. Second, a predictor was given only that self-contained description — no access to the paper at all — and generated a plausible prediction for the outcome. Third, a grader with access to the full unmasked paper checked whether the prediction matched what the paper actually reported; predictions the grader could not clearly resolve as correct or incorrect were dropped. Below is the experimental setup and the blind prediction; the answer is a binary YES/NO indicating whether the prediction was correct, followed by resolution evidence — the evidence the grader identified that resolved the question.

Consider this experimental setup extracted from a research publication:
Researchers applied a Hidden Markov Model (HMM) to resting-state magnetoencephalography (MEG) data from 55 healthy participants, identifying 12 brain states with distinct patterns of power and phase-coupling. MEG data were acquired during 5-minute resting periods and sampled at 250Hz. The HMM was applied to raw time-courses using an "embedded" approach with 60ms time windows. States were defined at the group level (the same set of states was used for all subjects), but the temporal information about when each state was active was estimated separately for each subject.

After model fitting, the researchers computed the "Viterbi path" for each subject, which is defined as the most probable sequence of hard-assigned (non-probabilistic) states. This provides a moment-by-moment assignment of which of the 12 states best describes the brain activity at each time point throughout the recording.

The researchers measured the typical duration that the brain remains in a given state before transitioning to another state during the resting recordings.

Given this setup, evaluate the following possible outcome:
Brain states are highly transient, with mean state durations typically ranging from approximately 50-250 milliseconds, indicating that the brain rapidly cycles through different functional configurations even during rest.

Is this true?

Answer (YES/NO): YES